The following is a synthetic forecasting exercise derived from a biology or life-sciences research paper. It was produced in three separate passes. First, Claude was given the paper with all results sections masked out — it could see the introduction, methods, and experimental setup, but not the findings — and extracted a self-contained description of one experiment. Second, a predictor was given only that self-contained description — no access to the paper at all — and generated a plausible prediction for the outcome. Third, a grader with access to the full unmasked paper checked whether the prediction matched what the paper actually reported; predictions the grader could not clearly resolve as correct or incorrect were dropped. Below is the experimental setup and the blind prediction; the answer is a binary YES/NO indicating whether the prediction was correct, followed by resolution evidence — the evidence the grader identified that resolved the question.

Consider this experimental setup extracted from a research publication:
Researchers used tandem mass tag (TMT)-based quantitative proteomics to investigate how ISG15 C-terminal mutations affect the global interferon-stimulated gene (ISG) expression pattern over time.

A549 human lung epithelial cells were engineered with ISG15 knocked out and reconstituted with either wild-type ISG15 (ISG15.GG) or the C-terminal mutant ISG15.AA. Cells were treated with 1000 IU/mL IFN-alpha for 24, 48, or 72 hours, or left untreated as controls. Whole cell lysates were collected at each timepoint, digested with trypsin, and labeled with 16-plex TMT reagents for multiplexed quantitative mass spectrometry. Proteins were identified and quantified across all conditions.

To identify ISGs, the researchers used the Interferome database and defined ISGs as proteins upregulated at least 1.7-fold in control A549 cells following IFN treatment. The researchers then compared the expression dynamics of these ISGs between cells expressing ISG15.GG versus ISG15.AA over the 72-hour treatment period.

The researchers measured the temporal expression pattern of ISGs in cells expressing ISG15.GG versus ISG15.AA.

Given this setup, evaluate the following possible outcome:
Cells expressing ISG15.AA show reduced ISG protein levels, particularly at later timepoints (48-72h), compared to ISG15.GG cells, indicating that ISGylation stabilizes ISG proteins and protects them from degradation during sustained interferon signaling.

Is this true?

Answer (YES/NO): NO